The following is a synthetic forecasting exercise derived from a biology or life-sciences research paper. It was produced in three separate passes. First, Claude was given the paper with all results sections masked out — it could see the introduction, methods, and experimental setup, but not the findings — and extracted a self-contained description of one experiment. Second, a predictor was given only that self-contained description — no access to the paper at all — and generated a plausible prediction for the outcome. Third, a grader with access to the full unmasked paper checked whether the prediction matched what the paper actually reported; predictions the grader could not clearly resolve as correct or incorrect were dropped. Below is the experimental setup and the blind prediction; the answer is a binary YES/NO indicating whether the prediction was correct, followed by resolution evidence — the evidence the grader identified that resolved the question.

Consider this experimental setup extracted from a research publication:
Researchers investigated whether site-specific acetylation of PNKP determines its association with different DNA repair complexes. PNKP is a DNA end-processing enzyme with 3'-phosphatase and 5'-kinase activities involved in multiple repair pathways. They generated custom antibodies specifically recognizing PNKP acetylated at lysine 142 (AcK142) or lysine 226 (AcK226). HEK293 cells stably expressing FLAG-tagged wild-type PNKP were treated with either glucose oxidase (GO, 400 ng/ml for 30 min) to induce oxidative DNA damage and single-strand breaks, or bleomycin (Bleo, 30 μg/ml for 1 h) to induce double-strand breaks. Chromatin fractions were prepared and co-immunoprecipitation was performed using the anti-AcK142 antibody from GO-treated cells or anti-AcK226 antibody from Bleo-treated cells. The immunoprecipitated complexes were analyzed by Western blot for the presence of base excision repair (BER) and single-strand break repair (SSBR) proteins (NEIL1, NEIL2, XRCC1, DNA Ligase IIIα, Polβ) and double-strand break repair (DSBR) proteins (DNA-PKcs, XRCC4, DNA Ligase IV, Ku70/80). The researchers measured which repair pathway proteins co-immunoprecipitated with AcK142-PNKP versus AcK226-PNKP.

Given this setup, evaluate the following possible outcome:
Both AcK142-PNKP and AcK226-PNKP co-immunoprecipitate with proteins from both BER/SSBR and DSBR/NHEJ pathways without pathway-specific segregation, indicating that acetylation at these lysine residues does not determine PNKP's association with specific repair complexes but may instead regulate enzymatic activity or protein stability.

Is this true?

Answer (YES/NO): NO